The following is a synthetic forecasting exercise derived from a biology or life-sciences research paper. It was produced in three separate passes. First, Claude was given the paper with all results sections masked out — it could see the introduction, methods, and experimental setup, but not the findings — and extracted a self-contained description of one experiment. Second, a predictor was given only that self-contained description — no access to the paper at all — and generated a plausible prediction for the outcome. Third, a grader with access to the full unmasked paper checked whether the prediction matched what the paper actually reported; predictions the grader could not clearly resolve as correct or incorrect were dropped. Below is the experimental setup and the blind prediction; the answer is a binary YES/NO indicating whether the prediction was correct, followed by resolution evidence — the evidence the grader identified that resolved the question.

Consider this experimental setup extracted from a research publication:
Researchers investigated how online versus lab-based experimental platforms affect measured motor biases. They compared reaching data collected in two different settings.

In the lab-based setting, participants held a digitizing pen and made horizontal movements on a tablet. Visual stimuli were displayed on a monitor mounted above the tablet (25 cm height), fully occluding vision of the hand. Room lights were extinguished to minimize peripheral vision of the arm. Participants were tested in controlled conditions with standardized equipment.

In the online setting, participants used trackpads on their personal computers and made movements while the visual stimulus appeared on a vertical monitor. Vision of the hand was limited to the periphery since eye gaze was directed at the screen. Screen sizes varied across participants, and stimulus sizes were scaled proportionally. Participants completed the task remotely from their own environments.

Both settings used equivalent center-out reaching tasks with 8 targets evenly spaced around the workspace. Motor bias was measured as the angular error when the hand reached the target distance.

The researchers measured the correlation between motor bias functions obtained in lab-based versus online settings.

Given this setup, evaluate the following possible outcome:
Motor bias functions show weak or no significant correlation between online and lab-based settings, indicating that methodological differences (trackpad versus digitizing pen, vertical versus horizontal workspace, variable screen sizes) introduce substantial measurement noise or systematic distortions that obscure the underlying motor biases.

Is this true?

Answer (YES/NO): NO